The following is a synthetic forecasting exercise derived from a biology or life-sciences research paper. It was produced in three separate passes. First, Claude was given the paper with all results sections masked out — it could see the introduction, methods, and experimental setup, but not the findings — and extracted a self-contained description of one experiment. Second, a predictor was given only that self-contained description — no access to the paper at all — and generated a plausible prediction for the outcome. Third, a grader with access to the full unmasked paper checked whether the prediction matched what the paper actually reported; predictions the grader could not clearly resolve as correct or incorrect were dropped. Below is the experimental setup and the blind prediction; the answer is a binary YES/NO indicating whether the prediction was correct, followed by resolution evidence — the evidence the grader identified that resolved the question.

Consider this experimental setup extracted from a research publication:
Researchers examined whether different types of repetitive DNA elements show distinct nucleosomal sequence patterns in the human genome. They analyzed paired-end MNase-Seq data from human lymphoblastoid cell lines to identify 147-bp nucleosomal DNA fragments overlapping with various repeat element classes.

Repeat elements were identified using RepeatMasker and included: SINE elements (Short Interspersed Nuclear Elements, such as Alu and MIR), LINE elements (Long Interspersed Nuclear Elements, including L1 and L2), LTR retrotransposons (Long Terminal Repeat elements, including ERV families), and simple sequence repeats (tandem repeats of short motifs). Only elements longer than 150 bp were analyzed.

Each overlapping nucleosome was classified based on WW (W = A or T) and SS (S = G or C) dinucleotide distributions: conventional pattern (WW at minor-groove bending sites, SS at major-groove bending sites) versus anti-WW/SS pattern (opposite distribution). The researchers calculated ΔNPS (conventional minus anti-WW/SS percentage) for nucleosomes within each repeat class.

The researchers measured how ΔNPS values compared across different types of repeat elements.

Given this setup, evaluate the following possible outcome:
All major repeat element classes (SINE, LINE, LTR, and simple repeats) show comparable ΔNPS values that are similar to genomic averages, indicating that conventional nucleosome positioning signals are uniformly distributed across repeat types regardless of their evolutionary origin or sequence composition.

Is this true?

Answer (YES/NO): NO